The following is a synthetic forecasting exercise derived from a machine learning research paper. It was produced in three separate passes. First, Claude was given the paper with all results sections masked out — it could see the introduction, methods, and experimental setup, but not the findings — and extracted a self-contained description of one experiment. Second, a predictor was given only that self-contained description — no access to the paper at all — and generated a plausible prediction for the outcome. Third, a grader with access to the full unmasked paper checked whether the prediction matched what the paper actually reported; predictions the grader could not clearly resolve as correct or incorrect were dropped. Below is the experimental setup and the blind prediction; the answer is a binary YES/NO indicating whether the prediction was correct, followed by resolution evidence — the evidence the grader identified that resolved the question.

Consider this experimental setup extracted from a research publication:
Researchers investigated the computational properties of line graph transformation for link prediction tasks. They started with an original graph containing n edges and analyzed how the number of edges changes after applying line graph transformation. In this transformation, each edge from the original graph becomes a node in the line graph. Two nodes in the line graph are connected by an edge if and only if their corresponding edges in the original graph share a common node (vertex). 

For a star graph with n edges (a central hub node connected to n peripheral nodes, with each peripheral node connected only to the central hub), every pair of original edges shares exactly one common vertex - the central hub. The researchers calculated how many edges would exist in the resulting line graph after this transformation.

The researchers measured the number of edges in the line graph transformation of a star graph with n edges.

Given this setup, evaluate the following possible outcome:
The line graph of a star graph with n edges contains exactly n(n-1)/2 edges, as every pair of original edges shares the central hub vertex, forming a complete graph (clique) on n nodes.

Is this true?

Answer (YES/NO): NO